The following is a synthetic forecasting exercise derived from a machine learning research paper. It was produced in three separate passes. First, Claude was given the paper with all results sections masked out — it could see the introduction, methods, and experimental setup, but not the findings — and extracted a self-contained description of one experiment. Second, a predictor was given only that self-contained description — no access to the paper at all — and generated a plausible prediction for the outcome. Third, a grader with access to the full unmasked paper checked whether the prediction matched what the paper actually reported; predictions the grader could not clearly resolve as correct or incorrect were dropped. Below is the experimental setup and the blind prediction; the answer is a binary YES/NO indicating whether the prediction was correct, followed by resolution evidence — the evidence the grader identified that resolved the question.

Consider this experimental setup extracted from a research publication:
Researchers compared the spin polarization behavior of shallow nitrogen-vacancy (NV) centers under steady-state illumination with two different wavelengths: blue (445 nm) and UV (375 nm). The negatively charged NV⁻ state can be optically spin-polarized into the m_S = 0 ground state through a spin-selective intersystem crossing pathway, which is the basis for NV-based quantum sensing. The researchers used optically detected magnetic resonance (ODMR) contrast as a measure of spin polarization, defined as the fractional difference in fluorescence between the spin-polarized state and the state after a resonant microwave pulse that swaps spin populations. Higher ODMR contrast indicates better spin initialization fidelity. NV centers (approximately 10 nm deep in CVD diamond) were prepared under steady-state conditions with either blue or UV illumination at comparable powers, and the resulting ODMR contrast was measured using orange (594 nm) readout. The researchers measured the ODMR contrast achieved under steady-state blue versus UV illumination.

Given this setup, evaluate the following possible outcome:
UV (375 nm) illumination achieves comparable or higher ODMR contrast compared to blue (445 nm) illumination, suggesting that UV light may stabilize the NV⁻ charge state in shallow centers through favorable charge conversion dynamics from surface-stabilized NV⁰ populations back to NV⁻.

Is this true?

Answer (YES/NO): NO